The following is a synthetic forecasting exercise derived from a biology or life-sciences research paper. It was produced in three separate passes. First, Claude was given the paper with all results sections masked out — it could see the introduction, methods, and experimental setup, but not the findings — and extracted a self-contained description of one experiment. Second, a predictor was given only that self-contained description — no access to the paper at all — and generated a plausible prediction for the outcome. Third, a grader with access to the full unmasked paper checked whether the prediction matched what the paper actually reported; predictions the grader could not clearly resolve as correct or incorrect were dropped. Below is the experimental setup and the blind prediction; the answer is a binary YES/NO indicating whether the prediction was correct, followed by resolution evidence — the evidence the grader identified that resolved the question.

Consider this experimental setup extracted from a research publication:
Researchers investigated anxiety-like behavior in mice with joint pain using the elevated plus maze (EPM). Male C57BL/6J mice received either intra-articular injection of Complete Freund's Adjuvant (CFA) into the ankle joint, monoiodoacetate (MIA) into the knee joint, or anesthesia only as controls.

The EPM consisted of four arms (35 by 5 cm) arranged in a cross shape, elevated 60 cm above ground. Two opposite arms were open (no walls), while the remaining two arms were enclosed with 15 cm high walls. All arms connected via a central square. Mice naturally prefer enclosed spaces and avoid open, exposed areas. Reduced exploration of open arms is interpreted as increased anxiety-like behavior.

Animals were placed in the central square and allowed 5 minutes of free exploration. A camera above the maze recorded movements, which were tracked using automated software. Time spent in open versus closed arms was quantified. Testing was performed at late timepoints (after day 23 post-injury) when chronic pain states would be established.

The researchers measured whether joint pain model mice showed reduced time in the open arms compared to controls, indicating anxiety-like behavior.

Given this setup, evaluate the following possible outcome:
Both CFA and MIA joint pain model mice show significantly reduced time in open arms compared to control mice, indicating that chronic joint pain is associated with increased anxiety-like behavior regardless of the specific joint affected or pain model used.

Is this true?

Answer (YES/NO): NO